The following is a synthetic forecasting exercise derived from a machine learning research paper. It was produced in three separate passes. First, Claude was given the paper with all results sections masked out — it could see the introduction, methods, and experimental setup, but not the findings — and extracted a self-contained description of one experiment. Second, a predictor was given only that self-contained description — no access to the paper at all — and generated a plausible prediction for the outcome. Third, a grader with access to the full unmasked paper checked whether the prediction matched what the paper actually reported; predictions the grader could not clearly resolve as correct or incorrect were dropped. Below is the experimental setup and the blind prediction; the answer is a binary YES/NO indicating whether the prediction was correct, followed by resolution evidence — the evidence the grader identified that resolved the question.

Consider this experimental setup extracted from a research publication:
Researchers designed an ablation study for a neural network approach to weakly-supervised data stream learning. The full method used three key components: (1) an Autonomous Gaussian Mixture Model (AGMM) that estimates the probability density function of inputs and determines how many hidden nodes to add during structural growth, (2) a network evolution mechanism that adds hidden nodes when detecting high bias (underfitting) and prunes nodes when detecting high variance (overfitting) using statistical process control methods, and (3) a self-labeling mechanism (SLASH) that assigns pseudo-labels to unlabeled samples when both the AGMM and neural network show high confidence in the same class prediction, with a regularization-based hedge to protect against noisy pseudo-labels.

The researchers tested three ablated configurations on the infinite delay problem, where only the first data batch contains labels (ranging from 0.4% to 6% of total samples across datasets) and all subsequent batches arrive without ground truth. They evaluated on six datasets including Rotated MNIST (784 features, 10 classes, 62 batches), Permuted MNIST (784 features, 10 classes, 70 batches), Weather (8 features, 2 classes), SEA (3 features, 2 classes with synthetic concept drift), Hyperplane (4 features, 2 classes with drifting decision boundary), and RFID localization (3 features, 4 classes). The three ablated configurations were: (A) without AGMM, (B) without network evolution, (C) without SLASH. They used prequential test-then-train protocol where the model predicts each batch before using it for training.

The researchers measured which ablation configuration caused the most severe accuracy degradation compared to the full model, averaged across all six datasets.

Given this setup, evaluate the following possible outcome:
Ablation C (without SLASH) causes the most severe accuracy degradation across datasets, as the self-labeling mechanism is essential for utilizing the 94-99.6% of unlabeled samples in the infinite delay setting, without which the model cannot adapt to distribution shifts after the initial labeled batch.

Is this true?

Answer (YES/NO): NO